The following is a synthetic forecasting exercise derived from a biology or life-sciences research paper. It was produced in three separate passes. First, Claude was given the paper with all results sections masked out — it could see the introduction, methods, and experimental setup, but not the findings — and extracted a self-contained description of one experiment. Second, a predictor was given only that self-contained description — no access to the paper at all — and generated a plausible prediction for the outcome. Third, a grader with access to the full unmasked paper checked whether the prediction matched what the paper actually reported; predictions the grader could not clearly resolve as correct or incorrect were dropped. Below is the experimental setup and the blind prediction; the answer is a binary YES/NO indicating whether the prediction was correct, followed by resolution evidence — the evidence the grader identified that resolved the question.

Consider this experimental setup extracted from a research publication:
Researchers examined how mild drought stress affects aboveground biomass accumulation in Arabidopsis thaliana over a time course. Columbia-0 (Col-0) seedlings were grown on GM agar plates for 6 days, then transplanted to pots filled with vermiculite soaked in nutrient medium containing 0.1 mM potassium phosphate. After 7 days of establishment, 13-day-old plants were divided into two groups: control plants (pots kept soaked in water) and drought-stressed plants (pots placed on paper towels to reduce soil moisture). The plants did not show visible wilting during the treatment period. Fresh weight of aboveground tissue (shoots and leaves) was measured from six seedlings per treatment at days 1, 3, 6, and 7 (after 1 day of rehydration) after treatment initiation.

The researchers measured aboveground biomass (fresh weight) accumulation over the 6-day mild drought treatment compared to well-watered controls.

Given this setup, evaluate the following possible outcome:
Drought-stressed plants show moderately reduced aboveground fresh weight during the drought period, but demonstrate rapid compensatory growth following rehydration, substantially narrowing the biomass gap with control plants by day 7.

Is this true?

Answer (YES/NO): NO